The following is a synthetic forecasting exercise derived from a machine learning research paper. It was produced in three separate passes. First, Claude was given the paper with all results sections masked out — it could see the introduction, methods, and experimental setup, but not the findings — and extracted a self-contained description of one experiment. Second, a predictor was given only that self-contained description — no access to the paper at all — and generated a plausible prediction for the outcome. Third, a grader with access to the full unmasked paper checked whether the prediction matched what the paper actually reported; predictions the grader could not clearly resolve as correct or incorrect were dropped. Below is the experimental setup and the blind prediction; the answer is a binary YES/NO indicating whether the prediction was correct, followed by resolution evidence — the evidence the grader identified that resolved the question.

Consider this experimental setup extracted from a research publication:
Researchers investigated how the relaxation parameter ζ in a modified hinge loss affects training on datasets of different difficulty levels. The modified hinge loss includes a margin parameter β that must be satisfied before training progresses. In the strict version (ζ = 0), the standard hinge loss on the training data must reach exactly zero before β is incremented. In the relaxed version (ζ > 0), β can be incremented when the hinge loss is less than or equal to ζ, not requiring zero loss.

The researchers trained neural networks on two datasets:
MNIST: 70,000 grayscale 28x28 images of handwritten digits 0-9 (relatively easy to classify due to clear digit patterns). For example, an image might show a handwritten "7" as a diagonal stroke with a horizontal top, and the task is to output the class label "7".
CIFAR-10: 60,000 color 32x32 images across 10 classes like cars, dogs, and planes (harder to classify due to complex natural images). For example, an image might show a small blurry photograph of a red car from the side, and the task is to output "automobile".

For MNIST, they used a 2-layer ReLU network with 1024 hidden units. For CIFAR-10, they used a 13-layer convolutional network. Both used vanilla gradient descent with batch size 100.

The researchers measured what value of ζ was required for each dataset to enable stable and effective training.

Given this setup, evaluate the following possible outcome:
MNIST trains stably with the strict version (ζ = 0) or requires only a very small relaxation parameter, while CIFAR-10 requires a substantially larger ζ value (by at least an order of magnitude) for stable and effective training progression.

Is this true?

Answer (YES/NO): YES